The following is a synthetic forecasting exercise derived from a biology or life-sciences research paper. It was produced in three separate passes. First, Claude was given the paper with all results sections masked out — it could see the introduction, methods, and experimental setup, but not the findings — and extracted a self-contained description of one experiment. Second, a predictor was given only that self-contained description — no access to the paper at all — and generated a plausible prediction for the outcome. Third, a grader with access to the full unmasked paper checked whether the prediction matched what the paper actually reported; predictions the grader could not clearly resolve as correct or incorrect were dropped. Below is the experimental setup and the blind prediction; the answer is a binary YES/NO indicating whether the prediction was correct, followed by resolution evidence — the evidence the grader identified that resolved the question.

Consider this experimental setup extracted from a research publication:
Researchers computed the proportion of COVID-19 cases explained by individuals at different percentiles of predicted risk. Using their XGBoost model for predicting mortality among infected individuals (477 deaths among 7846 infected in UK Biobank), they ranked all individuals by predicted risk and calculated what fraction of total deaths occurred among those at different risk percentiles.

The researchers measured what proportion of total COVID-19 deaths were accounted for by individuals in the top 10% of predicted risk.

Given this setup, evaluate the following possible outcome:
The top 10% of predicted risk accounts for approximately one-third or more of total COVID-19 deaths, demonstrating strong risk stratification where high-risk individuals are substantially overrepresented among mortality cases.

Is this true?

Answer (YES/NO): YES